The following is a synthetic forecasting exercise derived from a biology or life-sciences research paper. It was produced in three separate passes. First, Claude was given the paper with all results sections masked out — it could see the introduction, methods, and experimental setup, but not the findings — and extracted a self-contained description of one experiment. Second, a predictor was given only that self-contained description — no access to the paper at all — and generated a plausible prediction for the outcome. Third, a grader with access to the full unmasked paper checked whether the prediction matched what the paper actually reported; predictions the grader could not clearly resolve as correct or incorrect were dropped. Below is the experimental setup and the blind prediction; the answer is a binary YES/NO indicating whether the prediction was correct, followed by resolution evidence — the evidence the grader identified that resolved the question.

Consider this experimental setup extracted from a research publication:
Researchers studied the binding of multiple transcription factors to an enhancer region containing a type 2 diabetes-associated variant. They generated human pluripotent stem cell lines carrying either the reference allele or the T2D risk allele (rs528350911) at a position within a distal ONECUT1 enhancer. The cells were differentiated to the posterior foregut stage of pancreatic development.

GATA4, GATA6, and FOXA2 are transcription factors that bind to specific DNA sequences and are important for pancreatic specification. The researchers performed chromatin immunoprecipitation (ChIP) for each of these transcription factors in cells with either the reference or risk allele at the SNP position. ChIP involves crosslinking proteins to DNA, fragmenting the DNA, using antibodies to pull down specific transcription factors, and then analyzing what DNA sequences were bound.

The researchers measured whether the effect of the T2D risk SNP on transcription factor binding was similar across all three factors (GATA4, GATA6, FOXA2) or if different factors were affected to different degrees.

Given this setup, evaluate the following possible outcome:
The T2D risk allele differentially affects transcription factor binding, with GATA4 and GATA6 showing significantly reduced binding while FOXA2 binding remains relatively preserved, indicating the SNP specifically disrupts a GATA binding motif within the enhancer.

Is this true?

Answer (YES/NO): NO